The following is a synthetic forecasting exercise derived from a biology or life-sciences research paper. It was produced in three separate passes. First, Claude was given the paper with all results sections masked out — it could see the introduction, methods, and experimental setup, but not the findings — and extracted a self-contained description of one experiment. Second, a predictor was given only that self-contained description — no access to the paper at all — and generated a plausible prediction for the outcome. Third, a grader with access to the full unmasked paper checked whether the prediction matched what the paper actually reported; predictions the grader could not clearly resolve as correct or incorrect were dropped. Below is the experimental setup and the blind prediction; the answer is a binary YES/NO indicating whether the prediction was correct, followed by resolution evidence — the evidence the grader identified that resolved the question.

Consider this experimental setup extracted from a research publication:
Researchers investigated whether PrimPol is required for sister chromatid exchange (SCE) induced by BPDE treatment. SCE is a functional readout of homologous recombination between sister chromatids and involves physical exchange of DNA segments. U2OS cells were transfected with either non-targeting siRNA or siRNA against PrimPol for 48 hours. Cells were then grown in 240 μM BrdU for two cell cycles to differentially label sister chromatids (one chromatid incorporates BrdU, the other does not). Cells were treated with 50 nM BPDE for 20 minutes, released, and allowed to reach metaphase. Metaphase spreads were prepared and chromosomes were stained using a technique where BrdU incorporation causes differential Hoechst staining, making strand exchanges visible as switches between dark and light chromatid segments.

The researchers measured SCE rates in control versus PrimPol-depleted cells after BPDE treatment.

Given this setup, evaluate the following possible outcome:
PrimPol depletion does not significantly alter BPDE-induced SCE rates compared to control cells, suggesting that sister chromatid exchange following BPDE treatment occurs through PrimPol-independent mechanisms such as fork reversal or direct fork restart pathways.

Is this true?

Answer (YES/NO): NO